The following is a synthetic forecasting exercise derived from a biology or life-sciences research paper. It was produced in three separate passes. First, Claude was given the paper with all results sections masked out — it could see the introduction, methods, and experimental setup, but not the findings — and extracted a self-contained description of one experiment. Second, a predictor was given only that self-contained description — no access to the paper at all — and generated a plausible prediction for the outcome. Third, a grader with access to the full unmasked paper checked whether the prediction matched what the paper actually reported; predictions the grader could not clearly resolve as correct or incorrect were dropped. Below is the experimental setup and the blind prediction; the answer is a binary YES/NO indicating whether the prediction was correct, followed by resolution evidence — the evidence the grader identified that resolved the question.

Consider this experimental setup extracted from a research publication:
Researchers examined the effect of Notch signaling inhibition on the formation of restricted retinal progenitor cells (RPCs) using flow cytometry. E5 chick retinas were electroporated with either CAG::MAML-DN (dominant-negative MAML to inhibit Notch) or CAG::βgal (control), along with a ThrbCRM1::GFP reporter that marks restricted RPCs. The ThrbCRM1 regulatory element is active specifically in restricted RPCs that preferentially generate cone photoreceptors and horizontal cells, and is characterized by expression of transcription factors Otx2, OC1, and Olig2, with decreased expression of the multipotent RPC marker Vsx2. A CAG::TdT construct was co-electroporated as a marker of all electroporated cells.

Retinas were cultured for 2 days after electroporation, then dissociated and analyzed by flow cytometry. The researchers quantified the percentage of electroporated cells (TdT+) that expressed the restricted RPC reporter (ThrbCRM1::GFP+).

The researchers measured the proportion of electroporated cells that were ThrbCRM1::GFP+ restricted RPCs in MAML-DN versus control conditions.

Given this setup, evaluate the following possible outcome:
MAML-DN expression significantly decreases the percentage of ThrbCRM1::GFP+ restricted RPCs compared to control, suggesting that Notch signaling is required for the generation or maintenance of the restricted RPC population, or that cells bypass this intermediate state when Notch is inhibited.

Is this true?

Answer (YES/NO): NO